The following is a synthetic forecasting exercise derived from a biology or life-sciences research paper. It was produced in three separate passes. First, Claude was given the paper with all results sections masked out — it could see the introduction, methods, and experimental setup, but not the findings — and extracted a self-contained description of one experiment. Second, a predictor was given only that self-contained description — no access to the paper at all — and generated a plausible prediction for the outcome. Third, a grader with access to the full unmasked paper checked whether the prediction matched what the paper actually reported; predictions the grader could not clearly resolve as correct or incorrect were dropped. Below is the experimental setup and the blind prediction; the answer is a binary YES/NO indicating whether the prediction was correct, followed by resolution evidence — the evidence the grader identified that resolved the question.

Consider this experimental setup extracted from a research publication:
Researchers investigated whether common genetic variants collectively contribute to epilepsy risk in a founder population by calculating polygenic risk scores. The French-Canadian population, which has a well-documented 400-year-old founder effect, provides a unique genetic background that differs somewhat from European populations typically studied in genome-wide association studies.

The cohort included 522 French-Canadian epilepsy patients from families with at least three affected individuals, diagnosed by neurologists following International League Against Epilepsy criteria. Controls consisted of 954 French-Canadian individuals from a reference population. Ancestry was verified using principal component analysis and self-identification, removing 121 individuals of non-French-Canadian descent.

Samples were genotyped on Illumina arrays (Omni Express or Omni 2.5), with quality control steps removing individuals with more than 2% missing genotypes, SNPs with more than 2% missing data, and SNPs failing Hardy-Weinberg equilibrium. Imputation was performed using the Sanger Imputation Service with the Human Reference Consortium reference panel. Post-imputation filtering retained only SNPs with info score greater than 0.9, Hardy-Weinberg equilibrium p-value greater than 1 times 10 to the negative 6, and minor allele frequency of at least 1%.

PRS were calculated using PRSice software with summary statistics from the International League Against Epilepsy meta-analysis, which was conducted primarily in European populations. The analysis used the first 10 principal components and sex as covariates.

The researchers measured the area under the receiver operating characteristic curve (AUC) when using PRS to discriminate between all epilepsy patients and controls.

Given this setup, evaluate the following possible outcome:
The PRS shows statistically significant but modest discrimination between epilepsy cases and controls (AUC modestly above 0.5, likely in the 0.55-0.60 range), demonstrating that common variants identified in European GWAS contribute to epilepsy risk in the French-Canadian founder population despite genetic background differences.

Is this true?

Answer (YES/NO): YES